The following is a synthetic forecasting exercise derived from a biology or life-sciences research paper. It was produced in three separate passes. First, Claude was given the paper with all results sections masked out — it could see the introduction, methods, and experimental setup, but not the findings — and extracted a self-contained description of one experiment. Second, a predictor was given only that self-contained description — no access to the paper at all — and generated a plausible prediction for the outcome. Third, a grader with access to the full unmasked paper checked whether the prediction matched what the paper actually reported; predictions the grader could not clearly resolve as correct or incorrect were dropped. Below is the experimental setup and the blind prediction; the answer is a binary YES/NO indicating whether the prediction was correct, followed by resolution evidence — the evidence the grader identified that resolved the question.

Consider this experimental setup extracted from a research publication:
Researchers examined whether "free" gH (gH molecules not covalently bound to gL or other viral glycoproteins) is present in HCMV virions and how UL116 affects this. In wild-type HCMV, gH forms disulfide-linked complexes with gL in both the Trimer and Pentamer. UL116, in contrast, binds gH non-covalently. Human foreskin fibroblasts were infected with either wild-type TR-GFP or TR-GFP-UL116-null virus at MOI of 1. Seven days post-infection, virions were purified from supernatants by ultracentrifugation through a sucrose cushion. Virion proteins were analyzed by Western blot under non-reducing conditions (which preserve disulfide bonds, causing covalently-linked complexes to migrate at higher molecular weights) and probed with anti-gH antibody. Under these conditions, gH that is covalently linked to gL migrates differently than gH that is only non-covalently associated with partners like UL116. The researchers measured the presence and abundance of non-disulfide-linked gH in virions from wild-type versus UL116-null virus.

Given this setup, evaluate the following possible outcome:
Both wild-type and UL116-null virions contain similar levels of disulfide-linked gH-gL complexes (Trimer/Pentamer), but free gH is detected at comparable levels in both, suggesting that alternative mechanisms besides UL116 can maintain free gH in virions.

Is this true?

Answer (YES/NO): NO